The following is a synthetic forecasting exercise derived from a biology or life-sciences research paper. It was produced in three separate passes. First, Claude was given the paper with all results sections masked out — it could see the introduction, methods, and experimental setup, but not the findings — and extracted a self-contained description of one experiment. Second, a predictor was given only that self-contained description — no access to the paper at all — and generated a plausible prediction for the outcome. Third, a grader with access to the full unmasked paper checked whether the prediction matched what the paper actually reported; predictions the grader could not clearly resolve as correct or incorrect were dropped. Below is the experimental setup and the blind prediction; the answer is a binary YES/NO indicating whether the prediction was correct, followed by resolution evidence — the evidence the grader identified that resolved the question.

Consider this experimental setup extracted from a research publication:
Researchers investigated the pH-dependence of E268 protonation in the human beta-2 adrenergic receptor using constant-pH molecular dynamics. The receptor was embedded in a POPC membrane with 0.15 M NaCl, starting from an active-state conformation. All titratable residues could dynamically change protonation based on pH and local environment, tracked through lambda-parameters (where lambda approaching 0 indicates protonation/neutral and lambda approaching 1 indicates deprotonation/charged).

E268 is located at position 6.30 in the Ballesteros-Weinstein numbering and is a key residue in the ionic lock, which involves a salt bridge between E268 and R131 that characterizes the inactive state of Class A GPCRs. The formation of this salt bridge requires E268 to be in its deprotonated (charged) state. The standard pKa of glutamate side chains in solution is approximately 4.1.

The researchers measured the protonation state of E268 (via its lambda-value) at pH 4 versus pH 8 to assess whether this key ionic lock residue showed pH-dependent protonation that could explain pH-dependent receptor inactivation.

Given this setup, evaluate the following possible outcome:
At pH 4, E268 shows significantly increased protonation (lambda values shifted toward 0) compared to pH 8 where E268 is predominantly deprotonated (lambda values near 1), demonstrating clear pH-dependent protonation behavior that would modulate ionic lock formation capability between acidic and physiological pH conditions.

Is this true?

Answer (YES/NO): YES